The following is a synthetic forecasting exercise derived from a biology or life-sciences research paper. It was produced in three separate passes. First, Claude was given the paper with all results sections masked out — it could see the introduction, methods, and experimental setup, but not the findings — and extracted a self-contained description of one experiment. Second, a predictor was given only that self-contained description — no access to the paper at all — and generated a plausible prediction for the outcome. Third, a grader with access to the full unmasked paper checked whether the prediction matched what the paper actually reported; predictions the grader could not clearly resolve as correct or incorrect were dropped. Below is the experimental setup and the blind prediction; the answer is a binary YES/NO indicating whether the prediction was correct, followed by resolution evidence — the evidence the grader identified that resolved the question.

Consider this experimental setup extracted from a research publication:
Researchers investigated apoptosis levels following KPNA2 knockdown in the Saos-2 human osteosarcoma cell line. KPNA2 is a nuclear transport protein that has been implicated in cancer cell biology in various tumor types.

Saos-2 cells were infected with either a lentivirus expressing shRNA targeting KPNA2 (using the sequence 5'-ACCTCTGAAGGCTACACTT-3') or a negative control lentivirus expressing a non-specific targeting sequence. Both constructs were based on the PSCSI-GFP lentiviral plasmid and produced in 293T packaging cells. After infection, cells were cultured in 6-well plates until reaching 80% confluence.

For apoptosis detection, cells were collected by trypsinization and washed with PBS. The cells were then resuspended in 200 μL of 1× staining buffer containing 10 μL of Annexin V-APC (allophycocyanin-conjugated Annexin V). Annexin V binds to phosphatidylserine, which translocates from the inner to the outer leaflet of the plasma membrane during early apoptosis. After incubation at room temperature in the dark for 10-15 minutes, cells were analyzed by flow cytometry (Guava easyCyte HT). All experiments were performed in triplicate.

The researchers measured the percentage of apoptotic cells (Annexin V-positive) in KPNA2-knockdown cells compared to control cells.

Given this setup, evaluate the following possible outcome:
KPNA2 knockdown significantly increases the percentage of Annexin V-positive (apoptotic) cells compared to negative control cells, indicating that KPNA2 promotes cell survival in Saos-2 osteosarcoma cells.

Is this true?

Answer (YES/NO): YES